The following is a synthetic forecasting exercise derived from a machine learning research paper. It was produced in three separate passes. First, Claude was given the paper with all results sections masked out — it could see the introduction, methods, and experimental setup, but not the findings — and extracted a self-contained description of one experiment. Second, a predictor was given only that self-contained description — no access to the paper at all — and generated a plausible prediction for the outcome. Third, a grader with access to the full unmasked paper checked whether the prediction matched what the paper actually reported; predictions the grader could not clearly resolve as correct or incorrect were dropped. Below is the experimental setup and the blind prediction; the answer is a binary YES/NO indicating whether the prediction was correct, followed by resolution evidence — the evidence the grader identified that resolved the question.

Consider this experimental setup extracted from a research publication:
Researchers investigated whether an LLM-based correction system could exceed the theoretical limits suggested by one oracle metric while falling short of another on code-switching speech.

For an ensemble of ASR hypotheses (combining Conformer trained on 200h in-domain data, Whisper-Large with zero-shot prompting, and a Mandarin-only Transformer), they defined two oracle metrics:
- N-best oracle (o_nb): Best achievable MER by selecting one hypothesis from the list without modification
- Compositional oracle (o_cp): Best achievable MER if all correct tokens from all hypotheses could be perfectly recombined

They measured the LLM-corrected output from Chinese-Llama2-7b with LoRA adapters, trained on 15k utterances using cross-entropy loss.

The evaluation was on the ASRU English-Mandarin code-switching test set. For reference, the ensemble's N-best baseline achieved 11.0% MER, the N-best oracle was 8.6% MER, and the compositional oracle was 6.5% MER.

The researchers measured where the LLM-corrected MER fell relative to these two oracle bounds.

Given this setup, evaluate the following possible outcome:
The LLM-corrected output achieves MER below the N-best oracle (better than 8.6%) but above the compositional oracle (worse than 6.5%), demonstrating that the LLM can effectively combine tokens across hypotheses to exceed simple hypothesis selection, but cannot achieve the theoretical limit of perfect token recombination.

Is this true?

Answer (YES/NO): YES